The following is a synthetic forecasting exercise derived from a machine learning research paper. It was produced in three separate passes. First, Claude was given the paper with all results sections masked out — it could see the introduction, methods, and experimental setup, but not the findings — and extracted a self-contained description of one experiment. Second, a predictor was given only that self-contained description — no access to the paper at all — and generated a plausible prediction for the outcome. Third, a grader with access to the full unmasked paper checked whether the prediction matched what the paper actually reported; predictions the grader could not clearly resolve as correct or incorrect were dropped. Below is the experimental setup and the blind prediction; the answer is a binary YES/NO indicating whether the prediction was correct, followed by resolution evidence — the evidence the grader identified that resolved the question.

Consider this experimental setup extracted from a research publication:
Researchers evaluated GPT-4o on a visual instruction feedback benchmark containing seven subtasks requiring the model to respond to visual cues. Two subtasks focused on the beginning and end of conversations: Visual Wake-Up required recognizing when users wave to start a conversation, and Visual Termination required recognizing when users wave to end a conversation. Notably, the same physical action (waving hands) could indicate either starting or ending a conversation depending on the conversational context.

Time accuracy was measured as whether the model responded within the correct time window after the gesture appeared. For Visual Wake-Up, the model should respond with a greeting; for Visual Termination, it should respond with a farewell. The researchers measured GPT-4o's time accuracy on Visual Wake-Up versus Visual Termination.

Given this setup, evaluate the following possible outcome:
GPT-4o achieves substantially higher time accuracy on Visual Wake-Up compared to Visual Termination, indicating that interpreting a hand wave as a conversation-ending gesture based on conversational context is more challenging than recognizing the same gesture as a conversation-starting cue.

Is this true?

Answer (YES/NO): NO